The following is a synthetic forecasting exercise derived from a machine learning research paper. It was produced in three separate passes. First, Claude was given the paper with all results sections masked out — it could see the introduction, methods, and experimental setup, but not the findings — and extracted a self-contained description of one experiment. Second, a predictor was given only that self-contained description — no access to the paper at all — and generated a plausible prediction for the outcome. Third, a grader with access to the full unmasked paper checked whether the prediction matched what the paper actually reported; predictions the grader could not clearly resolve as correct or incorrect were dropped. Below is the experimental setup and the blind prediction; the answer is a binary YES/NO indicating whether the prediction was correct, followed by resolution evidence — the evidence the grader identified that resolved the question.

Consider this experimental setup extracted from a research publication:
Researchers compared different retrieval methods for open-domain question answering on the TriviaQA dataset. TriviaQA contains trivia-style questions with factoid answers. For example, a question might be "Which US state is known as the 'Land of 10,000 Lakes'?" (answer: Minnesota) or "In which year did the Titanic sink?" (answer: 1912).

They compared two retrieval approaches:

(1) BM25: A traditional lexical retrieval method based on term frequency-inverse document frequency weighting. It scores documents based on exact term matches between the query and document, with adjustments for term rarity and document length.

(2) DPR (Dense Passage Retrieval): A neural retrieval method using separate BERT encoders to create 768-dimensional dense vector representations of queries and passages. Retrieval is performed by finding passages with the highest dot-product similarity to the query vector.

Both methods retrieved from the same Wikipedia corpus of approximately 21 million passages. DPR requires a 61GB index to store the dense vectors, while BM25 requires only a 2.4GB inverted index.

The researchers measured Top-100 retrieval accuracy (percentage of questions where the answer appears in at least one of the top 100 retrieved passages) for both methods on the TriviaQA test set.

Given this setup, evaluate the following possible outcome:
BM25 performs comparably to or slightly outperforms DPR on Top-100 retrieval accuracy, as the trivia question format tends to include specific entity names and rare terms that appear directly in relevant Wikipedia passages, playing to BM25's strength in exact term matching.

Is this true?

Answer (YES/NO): NO